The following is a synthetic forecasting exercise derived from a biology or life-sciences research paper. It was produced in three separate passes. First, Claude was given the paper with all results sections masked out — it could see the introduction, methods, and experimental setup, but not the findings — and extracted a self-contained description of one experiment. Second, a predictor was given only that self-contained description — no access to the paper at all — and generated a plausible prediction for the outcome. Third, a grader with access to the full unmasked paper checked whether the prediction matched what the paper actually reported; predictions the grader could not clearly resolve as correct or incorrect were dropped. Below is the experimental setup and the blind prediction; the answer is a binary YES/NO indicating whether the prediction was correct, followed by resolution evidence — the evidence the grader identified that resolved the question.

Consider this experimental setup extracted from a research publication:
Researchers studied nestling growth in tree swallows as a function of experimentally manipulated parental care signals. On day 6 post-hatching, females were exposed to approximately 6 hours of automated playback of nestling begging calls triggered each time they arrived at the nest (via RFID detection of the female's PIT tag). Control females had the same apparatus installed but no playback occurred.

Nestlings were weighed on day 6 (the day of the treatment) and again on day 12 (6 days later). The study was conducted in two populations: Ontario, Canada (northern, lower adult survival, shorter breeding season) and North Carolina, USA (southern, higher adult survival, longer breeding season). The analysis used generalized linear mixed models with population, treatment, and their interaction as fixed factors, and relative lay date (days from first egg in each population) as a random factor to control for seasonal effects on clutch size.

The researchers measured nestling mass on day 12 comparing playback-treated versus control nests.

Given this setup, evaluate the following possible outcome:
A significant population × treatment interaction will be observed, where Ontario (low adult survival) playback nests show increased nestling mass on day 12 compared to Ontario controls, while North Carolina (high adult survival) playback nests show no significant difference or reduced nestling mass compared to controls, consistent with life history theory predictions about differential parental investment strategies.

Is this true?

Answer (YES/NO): NO